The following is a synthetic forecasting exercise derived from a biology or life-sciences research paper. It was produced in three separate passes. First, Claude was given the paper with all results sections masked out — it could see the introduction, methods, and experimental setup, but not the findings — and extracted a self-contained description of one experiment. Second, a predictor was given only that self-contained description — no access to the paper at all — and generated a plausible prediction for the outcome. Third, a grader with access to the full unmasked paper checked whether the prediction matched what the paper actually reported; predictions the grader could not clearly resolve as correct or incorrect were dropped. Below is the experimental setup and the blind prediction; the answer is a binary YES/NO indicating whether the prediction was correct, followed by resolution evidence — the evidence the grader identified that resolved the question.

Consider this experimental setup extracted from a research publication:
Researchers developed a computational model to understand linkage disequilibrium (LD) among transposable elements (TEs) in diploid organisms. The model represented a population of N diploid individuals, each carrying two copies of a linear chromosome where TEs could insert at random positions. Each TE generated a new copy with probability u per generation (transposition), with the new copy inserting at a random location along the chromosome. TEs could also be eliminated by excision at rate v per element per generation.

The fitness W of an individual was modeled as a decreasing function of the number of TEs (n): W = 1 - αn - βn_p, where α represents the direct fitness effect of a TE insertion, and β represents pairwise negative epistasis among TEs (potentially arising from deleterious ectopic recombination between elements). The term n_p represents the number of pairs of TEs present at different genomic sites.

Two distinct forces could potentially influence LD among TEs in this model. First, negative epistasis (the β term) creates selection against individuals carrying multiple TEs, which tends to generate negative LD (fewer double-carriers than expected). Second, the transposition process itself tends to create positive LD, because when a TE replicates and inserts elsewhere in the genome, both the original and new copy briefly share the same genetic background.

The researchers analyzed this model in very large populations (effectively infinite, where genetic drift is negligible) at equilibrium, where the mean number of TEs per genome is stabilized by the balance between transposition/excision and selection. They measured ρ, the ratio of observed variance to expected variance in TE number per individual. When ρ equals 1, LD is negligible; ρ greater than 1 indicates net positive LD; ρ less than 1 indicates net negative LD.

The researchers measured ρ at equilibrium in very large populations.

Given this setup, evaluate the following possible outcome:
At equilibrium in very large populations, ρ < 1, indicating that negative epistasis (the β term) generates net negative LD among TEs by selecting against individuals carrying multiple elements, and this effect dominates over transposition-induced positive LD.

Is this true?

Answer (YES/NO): NO